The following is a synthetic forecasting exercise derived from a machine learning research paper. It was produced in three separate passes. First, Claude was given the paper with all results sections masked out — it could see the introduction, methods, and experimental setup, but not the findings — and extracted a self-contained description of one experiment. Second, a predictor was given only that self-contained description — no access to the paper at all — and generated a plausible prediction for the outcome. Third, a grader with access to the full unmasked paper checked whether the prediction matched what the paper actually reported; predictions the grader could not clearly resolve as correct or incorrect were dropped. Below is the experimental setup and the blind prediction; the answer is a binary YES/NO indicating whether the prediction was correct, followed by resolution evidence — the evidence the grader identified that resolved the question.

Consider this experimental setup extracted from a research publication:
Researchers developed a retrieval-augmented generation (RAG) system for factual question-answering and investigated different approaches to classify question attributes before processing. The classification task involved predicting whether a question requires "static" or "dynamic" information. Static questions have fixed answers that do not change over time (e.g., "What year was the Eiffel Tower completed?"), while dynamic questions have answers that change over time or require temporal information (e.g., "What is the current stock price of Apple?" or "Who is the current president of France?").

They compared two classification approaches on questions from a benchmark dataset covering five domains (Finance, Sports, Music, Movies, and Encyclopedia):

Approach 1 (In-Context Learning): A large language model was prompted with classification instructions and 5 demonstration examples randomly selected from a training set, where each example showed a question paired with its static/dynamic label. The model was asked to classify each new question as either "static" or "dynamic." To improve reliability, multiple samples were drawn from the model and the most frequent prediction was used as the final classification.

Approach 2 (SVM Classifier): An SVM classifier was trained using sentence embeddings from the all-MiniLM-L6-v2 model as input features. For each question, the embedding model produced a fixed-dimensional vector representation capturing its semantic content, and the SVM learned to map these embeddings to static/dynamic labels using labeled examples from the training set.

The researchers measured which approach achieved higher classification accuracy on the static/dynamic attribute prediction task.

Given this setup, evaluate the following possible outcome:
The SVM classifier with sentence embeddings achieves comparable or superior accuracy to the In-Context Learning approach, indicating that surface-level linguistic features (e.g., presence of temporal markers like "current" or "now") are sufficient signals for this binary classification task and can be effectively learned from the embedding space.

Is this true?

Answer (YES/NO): YES